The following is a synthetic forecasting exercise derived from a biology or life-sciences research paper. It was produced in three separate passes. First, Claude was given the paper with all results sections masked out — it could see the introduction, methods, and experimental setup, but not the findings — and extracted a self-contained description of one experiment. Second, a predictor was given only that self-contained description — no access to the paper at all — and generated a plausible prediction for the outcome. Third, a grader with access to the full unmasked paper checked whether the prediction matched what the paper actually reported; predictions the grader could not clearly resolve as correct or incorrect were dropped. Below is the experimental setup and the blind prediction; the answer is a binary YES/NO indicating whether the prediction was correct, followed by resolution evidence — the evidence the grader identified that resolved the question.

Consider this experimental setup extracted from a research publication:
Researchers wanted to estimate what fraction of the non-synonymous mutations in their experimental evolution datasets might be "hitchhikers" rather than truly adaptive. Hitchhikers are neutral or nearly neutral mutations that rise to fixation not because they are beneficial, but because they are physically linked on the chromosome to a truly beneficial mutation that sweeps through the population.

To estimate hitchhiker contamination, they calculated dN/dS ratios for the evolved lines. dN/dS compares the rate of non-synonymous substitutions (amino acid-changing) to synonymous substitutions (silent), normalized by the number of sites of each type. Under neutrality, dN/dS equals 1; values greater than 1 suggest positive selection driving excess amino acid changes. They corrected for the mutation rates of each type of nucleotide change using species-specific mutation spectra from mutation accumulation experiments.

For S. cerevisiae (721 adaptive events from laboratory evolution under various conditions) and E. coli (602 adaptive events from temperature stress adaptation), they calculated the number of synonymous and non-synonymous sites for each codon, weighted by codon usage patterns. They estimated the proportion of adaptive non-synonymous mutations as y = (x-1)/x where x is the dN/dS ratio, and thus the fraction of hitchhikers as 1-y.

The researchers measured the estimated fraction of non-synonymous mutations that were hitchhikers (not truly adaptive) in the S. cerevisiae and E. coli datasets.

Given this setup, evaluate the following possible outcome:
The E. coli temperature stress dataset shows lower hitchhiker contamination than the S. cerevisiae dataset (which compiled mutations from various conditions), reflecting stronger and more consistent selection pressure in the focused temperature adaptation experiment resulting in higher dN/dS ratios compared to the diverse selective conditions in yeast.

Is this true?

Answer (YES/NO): YES